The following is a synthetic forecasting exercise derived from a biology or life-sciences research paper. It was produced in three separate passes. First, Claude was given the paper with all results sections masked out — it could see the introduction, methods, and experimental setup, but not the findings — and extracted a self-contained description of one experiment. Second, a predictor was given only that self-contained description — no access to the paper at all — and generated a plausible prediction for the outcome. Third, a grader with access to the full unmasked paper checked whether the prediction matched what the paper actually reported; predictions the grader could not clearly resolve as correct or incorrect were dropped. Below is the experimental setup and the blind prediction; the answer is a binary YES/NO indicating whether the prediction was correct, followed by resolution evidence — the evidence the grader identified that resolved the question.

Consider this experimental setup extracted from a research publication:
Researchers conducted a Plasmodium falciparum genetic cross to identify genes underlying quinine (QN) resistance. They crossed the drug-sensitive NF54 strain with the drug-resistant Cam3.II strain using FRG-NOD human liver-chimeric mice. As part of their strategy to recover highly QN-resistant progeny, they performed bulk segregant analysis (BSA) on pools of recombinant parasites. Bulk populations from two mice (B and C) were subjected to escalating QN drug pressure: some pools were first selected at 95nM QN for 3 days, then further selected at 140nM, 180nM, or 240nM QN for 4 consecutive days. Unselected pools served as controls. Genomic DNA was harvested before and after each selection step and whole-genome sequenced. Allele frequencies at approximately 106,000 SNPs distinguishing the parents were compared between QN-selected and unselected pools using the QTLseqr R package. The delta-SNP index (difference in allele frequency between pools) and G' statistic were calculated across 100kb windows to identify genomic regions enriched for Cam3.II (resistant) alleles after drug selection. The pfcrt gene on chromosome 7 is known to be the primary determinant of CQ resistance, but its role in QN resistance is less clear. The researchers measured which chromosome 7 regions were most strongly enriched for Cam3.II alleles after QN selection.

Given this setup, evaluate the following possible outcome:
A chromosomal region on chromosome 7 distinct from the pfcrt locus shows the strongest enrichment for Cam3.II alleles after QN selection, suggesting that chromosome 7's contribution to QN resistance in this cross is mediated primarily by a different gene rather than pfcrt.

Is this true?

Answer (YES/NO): YES